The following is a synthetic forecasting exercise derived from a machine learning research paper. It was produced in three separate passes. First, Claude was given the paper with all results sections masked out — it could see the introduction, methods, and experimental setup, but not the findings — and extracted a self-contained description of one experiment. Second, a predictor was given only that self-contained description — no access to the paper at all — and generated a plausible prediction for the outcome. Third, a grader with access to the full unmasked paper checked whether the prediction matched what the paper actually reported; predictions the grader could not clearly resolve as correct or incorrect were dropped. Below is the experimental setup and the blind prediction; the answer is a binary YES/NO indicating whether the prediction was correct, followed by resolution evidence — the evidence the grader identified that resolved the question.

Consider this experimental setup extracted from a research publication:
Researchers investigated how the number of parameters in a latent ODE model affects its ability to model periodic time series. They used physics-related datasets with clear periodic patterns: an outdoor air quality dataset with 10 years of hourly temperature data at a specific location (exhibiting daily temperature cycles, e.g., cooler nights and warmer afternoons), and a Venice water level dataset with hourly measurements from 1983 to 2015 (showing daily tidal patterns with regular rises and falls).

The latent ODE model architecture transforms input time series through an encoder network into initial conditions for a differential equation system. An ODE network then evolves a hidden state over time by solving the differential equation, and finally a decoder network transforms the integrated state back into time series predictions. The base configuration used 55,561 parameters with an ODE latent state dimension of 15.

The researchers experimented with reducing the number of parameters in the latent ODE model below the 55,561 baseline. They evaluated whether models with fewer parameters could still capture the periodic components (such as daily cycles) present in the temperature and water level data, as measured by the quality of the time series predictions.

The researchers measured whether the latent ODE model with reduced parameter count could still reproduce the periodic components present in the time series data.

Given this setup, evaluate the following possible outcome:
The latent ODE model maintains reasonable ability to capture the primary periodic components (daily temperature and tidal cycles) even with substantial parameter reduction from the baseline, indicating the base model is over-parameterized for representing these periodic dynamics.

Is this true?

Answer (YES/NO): NO